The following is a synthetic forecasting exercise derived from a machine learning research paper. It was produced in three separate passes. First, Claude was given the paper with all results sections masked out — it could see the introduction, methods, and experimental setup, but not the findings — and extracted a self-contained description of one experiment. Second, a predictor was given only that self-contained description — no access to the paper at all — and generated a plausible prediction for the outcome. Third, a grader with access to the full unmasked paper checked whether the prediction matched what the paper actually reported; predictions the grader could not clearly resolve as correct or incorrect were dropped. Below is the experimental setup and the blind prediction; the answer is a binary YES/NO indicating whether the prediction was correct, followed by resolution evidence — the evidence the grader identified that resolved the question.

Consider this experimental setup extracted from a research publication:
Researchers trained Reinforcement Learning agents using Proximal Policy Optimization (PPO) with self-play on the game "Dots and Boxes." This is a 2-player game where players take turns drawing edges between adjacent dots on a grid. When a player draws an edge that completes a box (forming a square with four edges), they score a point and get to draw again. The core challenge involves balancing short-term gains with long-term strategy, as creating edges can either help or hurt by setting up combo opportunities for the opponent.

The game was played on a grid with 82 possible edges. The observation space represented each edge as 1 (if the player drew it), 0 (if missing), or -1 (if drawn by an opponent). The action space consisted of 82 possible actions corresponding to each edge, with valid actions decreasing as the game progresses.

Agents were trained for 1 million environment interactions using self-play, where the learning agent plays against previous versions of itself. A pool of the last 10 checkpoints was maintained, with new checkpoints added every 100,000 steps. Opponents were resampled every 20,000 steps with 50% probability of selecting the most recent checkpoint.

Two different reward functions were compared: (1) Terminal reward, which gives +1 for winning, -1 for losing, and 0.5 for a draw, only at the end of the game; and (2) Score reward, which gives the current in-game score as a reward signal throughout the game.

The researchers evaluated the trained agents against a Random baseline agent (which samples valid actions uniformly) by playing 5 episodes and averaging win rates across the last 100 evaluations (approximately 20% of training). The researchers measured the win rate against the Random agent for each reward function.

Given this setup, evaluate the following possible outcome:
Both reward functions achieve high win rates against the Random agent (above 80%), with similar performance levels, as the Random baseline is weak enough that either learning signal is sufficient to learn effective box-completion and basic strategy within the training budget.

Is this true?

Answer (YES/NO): NO